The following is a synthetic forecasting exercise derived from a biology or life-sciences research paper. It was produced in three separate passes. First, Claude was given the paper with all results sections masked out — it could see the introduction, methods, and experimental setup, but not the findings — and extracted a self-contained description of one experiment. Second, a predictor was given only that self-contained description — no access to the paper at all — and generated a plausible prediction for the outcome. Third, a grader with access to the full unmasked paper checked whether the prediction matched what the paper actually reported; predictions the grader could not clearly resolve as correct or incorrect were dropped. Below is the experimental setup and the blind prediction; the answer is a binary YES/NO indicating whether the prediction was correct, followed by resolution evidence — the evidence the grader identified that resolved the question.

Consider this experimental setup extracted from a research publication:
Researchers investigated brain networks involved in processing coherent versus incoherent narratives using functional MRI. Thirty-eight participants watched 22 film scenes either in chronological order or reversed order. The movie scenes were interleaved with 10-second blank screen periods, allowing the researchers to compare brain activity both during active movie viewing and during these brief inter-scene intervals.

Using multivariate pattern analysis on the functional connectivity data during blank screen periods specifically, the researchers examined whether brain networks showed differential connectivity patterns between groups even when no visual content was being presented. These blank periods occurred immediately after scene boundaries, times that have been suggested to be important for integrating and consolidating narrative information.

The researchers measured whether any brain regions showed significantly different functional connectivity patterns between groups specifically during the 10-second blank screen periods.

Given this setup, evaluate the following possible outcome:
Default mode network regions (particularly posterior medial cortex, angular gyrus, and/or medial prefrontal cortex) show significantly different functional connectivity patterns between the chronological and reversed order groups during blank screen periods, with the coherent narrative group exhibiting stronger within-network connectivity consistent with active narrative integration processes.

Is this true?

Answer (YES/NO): NO